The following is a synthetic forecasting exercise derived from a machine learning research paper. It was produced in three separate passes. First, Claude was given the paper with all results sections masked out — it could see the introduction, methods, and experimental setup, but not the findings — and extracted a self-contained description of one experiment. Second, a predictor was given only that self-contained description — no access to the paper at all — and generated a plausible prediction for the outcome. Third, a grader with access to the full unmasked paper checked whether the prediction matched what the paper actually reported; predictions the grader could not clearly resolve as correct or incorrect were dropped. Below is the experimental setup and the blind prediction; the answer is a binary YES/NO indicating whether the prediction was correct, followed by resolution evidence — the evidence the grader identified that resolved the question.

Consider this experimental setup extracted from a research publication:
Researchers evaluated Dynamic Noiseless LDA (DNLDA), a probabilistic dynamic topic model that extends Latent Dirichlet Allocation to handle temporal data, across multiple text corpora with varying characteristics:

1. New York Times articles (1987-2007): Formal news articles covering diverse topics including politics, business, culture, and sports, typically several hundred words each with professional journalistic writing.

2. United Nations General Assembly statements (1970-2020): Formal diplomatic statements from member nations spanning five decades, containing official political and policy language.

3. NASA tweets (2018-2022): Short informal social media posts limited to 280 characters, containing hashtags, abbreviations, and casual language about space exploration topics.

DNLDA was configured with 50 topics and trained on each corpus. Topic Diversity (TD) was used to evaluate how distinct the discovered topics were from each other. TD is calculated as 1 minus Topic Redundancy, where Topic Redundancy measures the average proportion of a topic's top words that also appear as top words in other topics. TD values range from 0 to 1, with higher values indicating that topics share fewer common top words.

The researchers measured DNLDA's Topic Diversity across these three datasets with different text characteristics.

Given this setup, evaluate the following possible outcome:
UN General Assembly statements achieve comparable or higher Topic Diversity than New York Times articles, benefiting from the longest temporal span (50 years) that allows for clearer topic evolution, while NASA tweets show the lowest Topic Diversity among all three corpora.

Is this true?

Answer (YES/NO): NO